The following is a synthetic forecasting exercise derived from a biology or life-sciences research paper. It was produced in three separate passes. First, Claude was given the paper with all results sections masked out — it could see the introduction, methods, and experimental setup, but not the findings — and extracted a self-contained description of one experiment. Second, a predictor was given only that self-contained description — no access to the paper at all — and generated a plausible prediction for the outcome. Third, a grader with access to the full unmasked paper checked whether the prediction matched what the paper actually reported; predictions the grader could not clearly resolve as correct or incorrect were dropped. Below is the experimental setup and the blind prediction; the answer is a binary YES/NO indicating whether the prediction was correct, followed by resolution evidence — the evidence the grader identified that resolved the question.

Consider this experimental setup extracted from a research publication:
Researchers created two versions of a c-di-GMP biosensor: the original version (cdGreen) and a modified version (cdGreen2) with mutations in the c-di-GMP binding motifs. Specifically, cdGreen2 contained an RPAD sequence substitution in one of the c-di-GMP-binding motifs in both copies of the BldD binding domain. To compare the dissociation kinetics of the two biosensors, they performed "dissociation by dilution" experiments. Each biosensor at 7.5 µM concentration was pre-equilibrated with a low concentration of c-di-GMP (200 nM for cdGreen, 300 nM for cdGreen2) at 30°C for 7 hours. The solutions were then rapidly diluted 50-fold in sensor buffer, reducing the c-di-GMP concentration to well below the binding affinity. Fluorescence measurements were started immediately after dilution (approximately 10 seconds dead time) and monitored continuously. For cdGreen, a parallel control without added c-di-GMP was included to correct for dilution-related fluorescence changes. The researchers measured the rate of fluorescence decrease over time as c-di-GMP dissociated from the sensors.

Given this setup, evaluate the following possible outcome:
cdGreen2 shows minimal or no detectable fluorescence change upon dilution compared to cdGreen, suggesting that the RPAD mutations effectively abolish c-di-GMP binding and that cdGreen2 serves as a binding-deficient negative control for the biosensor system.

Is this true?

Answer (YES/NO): NO